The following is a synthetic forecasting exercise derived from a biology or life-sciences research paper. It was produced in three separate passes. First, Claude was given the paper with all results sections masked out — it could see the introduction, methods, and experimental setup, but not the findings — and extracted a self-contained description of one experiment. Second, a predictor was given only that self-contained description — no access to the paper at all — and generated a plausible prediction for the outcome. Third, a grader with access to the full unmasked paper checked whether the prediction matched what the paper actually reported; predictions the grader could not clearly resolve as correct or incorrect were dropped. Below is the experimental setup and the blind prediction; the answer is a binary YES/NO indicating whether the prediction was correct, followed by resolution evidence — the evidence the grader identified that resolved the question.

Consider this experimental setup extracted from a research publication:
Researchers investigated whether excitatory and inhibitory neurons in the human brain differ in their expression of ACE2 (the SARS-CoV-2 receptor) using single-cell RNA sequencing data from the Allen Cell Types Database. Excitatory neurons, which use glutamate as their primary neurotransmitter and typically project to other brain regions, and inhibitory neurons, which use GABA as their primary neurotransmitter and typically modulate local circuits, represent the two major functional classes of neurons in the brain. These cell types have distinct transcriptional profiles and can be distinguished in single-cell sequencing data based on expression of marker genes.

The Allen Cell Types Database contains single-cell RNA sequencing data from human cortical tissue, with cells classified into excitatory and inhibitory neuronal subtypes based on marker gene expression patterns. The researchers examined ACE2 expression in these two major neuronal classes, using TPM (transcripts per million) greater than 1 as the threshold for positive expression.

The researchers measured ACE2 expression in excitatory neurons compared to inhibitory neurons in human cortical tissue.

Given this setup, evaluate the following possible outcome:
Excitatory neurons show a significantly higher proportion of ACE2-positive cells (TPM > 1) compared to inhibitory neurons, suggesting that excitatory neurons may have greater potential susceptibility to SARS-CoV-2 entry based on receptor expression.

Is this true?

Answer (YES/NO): YES